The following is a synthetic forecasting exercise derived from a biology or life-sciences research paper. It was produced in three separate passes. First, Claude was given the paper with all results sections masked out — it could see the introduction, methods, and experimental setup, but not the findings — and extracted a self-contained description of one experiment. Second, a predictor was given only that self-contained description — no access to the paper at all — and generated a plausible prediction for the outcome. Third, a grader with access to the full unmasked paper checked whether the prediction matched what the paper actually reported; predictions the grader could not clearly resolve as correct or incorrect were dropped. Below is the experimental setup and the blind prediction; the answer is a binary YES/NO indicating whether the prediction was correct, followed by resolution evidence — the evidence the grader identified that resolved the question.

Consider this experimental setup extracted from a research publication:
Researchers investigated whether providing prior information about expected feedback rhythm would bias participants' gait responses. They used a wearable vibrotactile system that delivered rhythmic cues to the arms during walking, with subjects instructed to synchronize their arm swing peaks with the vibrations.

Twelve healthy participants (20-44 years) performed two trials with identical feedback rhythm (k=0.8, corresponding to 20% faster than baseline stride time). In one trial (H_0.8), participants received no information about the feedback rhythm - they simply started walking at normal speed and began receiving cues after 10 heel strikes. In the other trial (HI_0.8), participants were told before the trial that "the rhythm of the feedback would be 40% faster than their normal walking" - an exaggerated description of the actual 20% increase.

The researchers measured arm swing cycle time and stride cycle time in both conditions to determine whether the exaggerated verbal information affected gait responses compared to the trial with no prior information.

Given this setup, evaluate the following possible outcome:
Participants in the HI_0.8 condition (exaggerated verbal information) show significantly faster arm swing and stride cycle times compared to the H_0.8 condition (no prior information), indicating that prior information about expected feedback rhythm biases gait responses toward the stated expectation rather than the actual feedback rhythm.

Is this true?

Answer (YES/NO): NO